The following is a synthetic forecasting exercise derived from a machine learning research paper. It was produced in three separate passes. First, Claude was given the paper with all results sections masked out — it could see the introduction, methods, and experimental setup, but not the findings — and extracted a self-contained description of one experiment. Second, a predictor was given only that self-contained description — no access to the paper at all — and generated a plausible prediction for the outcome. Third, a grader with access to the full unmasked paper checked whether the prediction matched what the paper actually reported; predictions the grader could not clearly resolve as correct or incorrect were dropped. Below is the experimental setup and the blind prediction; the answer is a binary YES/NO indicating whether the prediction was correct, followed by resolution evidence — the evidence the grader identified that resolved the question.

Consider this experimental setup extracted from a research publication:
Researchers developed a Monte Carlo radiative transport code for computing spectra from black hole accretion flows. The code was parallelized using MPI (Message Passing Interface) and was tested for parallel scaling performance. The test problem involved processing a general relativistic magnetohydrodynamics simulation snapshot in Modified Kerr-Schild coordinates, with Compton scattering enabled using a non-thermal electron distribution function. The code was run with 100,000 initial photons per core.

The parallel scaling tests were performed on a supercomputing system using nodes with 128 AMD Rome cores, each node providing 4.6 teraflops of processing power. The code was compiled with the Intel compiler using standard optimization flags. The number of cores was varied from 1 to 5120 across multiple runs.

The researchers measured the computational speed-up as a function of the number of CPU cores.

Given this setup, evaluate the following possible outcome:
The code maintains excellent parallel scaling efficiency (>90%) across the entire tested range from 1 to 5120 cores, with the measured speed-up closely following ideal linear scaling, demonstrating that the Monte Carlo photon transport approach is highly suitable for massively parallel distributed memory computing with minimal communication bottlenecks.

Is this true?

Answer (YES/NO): YES